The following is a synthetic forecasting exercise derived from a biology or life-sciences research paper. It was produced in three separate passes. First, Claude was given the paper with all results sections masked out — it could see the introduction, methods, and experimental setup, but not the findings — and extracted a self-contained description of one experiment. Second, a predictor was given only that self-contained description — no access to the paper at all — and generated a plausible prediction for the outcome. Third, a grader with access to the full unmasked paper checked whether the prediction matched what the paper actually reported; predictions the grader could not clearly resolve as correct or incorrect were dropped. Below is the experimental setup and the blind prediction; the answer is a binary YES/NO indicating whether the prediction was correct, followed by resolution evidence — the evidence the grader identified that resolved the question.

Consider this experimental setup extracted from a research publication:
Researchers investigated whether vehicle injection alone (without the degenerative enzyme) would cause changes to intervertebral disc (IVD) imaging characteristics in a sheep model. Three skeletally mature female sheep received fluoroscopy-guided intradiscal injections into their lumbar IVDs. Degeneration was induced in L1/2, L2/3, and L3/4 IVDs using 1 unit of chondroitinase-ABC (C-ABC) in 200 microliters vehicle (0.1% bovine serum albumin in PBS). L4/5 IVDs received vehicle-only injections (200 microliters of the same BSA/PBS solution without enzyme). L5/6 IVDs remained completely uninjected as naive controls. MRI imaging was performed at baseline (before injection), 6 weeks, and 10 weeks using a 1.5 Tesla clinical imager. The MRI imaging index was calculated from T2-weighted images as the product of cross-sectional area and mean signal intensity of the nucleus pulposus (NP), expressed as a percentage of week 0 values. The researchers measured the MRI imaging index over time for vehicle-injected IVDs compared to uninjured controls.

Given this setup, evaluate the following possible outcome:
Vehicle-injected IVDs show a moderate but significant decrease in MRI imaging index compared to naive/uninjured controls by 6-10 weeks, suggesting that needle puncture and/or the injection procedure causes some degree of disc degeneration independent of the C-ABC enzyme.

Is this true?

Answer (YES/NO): NO